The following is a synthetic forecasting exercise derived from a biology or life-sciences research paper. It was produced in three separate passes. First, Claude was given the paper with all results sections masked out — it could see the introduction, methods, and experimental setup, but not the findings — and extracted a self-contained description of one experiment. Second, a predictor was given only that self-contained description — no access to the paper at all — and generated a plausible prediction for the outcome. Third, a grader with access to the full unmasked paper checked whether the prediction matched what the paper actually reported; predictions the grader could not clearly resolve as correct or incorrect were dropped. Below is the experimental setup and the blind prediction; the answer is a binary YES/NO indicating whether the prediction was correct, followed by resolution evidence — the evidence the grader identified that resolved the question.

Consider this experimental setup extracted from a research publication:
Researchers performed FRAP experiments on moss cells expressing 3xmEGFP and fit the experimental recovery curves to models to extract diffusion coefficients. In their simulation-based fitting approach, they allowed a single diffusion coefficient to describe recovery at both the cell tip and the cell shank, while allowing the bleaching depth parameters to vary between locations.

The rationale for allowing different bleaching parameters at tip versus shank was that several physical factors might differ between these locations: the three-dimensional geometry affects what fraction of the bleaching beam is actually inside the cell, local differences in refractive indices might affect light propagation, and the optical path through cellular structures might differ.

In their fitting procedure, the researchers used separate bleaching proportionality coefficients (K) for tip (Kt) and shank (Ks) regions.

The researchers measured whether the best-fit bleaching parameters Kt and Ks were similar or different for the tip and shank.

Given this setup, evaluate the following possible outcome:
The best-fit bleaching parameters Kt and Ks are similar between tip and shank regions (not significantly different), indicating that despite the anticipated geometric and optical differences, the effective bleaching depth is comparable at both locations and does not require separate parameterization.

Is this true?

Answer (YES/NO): NO